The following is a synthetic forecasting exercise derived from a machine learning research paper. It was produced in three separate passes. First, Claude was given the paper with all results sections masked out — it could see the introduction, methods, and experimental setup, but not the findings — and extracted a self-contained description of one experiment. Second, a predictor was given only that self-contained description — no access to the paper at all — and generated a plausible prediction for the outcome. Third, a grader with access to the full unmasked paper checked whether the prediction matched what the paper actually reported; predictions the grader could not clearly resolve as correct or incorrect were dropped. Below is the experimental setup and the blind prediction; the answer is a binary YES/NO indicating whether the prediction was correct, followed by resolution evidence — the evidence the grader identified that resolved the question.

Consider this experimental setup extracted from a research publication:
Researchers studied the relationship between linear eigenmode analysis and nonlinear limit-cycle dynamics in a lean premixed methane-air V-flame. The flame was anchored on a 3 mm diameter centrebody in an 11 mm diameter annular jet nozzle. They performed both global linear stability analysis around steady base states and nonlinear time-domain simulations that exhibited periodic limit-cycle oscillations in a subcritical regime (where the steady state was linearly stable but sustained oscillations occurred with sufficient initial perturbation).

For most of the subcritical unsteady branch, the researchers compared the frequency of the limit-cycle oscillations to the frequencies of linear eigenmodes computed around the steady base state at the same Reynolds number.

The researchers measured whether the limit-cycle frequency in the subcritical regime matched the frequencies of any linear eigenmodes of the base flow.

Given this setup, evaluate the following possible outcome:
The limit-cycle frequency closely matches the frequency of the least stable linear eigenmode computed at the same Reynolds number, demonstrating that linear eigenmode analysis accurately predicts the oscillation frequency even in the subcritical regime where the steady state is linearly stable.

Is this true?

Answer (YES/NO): NO